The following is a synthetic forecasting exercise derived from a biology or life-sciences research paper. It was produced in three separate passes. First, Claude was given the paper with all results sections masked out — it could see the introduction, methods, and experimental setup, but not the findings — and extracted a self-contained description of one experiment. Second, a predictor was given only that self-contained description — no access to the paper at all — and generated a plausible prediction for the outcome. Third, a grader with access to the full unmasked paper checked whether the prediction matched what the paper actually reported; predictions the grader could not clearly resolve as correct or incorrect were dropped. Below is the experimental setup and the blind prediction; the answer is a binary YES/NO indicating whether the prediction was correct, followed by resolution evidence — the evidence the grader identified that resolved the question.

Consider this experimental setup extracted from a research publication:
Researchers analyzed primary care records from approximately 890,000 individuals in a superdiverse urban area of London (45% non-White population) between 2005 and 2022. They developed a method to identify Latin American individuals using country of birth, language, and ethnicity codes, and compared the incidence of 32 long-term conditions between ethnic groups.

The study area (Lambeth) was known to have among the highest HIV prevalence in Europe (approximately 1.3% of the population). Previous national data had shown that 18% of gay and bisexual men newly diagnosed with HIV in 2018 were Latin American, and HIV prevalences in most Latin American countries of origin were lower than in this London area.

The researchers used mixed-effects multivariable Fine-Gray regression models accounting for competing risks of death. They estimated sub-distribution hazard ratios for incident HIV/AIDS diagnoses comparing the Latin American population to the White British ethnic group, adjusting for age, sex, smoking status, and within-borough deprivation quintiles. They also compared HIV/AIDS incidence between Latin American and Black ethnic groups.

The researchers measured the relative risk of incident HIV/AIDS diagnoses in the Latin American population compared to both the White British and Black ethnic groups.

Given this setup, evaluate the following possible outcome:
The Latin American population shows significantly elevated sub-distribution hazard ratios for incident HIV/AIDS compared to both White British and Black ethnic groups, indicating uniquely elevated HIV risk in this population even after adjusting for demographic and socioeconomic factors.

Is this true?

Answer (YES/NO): YES